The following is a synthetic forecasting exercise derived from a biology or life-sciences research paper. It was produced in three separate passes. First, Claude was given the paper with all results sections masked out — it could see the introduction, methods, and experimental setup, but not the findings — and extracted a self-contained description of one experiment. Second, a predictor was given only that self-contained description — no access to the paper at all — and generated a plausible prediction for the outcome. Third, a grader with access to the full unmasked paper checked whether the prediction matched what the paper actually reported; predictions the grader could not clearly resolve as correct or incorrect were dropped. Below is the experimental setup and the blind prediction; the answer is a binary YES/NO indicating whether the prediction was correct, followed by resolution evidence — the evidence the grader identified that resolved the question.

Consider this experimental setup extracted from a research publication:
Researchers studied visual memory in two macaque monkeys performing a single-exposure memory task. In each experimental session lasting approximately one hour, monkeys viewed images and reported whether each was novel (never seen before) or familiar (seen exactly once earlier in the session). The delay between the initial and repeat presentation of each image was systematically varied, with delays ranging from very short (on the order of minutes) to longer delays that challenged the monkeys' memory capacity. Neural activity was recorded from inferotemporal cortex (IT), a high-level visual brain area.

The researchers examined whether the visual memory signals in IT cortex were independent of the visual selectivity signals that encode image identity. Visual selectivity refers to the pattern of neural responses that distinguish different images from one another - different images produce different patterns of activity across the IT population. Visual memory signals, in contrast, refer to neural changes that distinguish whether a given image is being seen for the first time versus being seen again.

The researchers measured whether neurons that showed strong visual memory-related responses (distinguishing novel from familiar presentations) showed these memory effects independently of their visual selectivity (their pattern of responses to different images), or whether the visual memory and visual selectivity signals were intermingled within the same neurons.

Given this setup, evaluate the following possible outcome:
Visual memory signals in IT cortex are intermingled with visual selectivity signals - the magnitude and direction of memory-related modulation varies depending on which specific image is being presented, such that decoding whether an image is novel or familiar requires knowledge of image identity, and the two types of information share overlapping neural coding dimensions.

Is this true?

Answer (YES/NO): YES